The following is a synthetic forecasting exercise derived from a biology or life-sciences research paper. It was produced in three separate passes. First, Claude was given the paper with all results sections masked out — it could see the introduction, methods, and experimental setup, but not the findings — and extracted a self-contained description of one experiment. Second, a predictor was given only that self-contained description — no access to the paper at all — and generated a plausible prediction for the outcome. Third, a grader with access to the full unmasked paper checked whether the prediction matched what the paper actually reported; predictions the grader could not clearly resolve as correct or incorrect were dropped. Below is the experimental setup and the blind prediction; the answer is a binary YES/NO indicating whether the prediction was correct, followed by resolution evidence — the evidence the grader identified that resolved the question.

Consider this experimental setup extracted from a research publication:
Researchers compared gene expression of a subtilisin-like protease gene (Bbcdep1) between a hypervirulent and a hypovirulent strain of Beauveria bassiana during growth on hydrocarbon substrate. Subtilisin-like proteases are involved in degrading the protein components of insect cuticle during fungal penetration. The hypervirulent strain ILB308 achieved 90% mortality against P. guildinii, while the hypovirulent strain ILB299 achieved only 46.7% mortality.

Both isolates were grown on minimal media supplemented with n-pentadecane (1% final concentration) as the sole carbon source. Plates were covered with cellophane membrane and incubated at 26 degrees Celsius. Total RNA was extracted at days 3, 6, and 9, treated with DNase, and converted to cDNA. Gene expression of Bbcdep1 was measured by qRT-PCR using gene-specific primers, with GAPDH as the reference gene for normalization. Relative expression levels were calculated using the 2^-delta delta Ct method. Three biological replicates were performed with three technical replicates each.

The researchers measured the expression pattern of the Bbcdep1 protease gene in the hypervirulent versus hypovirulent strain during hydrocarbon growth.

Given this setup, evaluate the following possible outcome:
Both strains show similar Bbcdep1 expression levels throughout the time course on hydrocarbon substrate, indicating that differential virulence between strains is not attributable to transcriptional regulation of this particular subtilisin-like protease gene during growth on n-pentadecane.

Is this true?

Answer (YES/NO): NO